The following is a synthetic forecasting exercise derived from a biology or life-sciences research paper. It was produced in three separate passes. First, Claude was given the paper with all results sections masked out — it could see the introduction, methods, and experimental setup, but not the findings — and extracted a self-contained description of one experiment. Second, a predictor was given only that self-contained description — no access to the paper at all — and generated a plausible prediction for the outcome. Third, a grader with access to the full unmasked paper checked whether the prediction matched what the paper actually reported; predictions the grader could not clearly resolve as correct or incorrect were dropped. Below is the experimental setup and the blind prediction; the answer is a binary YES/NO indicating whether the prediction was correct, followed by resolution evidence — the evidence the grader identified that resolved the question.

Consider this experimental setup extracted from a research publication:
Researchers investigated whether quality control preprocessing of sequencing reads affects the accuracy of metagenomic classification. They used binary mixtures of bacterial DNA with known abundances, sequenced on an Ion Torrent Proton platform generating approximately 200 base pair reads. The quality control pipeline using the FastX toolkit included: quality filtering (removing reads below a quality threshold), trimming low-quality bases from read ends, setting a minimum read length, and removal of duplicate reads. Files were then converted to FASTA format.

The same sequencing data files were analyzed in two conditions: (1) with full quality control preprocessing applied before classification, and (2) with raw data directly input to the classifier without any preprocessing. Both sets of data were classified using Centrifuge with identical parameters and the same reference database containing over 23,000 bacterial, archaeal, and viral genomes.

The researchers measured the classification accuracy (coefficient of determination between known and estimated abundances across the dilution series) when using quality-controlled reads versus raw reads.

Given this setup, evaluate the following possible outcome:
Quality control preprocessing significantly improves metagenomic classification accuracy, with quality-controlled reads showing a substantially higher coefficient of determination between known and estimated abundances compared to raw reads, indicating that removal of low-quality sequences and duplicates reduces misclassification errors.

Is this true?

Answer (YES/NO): NO